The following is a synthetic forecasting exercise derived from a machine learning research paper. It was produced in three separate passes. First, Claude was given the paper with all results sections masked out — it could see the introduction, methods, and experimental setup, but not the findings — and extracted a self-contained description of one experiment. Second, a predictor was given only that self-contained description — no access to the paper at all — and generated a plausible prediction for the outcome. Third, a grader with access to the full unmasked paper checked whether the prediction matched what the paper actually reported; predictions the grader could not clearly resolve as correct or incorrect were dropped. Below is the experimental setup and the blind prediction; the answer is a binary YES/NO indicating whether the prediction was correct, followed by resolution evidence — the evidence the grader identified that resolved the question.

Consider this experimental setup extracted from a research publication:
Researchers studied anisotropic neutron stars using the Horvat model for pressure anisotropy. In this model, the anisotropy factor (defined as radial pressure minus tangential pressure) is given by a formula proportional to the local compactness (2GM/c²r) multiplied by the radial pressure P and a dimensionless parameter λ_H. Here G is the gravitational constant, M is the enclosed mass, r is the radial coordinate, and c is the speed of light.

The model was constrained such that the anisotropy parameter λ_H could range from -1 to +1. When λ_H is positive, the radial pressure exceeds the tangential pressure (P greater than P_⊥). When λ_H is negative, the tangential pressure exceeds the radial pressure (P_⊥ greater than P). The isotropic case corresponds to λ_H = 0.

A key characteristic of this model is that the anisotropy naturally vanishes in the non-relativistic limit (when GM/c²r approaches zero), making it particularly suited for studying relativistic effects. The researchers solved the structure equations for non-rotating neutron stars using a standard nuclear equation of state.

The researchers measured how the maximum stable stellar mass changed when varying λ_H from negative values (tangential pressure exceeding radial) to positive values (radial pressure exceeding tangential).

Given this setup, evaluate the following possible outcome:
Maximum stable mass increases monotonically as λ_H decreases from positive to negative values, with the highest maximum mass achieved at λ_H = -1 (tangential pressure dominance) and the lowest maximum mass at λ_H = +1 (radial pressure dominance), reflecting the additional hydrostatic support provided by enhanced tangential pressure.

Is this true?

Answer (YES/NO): NO